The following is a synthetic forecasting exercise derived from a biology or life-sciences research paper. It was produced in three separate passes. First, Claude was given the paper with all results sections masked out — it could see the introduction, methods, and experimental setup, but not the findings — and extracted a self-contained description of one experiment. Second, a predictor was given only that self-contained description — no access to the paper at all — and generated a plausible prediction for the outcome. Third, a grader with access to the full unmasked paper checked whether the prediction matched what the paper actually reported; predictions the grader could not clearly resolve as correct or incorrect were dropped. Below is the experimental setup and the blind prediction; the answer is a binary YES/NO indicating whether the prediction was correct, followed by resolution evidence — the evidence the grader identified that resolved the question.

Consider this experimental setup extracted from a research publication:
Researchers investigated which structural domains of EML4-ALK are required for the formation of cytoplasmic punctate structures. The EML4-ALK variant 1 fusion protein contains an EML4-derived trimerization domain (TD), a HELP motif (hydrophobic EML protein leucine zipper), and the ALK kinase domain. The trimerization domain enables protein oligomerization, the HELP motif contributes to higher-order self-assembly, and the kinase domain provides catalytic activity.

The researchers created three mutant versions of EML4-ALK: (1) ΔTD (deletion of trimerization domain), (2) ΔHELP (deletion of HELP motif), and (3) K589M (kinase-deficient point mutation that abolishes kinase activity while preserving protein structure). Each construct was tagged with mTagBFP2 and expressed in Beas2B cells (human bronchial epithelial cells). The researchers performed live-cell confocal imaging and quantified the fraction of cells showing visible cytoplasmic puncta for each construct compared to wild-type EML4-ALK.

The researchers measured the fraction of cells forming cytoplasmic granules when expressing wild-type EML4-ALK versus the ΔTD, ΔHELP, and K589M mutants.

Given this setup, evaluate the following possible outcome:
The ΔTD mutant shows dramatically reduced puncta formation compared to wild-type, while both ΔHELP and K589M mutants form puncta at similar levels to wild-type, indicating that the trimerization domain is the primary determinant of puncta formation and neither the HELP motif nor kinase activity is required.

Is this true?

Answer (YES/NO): NO